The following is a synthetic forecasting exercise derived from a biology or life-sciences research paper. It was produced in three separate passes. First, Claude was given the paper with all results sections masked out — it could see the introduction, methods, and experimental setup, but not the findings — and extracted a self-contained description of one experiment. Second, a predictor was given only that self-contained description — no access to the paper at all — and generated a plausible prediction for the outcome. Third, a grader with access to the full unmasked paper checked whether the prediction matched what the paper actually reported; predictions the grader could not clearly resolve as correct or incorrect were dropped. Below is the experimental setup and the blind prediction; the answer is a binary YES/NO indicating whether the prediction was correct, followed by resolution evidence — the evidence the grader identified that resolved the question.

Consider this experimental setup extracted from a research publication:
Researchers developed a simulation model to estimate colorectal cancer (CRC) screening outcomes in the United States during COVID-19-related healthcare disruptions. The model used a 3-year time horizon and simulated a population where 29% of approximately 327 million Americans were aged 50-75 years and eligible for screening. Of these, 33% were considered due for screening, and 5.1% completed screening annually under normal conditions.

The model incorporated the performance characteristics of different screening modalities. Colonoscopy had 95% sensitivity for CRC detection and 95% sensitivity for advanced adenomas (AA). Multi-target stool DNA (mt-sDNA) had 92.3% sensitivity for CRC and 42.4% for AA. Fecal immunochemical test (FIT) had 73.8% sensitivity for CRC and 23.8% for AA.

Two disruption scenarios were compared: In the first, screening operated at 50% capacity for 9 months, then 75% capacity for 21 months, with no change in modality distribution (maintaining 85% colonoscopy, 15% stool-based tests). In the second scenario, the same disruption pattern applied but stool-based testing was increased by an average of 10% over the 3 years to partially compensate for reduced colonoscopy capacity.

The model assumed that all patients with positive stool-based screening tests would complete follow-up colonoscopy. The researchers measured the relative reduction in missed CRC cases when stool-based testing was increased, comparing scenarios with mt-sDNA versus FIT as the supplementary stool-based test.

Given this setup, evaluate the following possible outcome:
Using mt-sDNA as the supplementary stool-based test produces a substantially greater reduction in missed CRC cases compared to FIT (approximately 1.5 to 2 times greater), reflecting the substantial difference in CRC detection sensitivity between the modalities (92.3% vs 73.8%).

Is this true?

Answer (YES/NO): NO